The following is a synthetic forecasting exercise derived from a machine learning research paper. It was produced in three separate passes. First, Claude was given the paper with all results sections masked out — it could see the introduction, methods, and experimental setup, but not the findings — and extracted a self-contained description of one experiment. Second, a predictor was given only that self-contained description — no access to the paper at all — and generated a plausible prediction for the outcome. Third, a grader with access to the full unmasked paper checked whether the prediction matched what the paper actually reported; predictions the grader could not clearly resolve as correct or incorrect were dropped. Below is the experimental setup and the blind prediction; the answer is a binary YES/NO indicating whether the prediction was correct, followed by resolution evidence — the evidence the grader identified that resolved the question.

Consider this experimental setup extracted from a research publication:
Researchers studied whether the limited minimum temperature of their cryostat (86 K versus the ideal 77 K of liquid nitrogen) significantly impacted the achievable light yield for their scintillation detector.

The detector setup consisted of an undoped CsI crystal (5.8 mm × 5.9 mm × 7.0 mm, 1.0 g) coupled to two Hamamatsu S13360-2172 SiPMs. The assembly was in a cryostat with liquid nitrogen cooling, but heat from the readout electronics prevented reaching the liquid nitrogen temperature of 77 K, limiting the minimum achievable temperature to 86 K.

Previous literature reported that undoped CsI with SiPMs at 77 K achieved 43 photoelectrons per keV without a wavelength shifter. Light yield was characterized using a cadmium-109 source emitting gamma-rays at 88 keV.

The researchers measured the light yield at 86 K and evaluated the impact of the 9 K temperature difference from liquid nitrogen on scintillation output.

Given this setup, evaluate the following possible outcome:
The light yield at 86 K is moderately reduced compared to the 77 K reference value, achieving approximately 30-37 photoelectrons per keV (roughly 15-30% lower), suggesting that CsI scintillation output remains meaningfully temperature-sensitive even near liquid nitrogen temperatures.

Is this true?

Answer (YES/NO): NO